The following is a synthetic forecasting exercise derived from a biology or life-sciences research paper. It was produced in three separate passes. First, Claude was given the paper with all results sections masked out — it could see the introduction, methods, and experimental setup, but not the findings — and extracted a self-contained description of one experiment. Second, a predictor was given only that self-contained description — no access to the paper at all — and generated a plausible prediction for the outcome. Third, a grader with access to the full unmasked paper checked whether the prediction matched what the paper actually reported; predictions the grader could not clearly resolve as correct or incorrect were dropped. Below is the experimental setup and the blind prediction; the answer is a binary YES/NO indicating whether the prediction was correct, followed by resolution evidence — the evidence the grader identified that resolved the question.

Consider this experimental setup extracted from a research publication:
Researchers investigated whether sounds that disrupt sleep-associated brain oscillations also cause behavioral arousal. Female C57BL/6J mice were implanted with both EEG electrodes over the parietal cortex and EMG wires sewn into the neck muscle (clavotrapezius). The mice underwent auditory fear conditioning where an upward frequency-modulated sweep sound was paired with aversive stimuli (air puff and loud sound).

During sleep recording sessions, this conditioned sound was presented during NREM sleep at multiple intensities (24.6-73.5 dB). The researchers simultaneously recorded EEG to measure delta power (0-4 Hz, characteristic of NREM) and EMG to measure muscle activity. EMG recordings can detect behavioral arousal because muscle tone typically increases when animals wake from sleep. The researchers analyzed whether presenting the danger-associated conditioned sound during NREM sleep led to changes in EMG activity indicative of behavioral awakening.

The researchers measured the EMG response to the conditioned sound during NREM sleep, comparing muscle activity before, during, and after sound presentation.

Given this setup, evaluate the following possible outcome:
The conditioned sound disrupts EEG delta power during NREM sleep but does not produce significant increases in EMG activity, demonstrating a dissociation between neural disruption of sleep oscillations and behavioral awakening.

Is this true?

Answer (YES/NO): YES